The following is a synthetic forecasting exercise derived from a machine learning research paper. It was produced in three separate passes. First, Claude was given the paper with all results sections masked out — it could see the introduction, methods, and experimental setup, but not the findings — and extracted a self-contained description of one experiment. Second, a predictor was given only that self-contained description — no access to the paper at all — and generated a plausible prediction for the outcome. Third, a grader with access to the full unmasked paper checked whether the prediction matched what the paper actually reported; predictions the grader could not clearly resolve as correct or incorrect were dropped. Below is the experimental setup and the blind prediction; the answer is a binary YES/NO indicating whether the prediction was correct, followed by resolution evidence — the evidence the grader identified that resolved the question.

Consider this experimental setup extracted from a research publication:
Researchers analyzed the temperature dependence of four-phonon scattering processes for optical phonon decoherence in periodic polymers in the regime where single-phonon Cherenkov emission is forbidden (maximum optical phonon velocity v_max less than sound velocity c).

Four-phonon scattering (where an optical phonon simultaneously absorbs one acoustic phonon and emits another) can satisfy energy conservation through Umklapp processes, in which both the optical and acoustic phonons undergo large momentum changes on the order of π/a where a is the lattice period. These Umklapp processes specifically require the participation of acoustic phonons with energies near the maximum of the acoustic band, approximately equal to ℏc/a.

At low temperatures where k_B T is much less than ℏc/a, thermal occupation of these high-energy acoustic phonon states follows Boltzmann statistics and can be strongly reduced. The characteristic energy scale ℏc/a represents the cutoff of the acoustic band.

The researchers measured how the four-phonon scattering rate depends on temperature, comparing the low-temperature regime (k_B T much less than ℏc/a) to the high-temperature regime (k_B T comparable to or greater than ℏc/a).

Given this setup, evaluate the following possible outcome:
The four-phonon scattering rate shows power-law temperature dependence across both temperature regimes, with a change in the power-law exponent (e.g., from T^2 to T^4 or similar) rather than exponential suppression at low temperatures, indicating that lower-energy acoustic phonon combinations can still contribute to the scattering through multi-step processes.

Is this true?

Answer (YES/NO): NO